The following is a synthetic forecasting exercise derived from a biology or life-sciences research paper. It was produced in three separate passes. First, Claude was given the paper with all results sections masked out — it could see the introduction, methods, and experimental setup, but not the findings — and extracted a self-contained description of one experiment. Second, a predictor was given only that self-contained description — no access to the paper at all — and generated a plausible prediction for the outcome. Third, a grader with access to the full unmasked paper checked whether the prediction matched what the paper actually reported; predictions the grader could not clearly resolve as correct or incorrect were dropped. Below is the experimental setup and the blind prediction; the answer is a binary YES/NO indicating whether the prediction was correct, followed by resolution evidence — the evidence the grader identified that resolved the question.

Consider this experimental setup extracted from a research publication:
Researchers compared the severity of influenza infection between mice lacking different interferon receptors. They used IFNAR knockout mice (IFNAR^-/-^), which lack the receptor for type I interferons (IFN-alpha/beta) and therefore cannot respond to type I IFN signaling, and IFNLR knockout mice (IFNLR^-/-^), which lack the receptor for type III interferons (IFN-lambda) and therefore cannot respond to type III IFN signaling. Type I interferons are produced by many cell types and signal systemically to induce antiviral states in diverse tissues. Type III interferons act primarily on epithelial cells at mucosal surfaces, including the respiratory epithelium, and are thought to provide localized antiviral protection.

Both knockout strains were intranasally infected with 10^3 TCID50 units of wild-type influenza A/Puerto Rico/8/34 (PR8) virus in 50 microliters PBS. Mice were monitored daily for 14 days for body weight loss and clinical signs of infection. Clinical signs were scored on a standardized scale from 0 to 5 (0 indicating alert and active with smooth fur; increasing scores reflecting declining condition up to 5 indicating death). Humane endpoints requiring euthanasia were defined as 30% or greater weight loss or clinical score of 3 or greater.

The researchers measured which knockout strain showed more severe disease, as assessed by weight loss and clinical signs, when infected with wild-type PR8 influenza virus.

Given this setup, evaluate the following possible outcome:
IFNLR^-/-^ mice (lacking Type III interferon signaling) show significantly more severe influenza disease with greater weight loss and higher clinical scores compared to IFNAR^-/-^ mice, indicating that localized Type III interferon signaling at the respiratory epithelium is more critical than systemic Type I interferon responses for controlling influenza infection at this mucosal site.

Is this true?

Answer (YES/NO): NO